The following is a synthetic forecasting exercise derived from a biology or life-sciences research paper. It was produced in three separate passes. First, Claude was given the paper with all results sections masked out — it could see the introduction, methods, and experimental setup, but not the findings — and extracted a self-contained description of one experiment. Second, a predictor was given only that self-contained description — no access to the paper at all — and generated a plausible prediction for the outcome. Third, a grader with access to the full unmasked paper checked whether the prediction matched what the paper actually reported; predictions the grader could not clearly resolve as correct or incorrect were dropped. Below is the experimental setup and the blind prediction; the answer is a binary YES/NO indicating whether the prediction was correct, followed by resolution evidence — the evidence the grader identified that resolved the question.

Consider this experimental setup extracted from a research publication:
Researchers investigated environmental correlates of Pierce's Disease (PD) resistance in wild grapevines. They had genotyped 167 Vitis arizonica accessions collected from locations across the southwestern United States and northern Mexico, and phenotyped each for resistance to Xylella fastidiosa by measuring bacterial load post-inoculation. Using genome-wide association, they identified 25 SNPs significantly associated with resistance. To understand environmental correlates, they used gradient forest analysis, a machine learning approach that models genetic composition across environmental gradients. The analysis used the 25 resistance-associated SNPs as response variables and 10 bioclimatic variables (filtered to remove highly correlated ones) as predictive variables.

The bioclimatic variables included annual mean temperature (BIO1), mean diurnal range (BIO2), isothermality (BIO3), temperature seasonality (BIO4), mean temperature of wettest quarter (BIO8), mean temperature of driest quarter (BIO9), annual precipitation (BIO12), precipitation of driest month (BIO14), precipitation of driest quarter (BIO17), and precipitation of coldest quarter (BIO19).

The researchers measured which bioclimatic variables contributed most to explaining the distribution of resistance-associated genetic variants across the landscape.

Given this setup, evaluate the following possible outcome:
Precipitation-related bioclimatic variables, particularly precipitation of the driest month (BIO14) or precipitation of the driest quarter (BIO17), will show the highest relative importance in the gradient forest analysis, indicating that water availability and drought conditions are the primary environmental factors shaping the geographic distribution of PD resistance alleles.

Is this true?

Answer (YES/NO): NO